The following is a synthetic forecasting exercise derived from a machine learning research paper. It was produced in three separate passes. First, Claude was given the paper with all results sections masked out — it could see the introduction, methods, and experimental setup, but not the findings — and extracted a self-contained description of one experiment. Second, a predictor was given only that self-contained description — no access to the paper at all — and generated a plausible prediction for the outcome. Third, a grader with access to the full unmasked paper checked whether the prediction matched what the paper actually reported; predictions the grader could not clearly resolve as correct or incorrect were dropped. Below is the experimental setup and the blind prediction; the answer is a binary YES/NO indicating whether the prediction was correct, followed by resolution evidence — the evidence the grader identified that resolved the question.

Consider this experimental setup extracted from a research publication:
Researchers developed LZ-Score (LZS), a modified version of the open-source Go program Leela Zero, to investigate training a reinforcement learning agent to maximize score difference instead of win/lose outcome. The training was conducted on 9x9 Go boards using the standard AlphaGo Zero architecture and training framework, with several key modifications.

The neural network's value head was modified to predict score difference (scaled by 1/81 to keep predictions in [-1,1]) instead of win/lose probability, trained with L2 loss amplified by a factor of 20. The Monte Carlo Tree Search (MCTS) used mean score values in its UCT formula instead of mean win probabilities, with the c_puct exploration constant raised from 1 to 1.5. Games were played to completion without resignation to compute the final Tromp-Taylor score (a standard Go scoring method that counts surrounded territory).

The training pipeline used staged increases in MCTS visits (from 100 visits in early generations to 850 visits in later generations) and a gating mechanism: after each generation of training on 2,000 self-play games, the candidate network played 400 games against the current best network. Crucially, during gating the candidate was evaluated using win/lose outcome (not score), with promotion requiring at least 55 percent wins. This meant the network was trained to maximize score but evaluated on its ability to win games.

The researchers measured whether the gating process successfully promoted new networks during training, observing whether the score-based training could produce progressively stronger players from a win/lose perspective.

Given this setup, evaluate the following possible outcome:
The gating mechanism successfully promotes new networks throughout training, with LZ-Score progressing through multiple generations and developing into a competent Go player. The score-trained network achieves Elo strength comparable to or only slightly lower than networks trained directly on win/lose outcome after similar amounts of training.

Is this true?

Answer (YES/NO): NO